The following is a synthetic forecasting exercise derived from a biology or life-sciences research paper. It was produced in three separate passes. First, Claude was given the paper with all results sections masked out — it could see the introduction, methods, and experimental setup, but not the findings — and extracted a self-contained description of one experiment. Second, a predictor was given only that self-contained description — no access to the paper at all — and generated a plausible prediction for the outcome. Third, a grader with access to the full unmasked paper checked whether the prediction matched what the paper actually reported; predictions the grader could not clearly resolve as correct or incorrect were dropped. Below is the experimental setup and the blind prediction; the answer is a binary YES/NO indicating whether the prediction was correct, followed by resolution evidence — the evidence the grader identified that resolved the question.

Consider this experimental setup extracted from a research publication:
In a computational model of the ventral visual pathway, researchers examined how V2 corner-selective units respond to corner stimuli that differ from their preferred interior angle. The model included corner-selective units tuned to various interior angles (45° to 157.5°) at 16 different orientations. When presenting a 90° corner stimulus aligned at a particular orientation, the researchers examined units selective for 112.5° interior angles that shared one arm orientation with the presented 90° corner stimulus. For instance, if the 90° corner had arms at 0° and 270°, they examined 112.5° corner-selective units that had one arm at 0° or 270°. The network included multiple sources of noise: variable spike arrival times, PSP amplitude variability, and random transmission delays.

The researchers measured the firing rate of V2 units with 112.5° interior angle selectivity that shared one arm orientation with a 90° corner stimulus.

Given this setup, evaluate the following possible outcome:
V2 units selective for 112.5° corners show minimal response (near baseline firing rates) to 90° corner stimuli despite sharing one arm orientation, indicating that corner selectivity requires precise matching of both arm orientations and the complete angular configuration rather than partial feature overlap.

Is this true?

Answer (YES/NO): NO